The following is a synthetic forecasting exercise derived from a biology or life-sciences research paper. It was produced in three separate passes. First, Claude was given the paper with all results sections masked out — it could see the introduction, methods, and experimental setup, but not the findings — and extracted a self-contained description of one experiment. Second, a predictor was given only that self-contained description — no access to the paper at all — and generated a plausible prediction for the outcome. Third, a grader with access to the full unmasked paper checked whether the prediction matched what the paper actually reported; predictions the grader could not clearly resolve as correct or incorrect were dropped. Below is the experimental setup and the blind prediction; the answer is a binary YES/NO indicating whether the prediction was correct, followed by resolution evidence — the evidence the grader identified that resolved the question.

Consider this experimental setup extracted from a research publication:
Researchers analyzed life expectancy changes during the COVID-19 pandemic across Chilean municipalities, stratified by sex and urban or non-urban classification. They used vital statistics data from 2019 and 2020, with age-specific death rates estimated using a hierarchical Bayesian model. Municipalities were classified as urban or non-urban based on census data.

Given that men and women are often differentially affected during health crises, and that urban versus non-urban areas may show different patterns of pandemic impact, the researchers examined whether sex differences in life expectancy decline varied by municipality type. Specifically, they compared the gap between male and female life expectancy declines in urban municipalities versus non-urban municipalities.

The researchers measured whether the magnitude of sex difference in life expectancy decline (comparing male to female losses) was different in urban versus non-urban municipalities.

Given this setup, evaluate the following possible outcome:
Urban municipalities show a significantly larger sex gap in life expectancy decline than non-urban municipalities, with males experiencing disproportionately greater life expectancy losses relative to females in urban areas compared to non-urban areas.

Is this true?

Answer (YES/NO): NO